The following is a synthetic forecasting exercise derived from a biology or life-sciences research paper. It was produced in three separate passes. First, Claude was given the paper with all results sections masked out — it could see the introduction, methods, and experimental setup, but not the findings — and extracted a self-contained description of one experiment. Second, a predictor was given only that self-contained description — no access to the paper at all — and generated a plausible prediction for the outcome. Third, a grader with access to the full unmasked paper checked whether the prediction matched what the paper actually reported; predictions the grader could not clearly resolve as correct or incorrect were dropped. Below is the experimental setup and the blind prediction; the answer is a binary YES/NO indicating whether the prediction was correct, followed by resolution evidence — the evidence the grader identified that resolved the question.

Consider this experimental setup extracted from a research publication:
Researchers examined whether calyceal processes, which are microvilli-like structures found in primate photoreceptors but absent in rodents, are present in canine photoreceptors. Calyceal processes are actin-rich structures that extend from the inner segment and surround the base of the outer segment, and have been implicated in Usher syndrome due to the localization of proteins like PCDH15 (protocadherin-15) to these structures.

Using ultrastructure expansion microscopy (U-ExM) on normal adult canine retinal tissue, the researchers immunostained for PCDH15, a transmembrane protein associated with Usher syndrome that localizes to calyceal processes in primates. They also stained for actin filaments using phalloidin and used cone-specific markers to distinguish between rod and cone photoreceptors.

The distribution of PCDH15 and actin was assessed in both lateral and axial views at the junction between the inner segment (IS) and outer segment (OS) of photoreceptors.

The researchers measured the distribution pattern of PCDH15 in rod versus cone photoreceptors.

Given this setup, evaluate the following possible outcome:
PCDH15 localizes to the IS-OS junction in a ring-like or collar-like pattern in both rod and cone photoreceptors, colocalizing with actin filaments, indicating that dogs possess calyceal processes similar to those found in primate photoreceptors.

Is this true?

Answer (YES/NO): NO